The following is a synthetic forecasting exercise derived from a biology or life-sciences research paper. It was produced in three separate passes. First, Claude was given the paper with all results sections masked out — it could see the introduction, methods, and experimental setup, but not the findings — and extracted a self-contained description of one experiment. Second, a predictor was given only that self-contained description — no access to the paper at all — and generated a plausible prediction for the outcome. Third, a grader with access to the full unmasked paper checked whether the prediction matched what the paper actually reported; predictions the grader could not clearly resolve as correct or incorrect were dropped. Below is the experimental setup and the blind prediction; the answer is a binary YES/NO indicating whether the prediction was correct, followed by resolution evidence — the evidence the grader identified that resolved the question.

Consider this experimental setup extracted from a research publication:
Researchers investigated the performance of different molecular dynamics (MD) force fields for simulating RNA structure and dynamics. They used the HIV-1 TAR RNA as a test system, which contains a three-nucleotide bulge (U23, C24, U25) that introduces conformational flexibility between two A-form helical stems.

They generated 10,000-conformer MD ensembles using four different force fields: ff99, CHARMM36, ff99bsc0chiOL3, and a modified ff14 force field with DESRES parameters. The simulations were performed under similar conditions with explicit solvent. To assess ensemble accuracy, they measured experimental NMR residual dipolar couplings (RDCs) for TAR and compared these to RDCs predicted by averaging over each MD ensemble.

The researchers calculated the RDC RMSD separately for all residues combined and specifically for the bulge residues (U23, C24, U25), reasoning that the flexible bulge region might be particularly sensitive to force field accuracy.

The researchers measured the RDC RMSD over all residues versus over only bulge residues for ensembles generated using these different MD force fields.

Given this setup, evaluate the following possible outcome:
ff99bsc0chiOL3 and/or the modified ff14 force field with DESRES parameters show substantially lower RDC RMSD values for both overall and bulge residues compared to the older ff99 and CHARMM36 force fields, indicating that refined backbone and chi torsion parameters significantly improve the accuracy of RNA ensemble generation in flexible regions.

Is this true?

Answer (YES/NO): NO